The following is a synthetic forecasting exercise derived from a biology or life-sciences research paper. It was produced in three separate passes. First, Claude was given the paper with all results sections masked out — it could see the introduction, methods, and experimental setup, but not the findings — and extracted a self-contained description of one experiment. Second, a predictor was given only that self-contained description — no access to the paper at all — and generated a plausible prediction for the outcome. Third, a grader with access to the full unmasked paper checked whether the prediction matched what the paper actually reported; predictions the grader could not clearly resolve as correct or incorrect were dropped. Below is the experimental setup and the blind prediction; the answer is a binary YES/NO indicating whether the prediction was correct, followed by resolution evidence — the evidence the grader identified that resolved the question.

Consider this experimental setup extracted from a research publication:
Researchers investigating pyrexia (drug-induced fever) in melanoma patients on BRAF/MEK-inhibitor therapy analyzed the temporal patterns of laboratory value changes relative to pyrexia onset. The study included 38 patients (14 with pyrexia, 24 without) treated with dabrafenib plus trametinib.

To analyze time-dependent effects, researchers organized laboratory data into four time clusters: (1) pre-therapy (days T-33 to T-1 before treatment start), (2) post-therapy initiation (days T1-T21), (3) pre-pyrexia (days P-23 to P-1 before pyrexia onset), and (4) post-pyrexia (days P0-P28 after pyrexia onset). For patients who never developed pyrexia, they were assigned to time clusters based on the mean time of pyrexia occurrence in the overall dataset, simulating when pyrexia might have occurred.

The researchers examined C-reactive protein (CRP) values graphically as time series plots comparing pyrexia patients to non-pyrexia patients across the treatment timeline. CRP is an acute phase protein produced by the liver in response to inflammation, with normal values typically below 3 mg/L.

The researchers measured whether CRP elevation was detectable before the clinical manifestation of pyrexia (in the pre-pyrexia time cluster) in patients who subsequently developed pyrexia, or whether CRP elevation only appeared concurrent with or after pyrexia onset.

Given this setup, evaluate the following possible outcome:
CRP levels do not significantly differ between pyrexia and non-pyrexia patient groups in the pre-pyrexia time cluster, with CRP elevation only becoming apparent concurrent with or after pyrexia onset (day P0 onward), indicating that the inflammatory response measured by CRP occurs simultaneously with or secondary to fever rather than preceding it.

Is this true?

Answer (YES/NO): YES